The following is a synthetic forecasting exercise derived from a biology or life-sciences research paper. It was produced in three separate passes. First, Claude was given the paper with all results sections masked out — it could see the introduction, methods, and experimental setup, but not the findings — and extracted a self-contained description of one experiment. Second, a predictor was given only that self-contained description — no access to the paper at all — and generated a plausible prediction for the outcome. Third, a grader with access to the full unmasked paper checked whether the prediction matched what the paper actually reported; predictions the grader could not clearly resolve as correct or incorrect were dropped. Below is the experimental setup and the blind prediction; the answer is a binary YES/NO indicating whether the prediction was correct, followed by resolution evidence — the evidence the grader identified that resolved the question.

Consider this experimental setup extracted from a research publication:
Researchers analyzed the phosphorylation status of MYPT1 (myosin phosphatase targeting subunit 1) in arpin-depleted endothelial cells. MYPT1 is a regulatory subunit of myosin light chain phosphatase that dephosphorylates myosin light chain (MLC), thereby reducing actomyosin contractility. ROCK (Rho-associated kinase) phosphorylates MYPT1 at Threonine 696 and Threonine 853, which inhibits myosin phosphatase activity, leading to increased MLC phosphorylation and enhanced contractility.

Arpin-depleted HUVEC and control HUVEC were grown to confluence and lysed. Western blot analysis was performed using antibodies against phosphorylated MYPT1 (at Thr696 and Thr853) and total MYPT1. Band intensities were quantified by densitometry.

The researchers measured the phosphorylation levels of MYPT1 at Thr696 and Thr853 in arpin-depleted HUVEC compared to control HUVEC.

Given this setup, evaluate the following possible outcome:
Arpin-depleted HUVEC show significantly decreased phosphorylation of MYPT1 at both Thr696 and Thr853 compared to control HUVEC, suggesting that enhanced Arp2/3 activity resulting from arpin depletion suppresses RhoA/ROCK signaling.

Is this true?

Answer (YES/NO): NO